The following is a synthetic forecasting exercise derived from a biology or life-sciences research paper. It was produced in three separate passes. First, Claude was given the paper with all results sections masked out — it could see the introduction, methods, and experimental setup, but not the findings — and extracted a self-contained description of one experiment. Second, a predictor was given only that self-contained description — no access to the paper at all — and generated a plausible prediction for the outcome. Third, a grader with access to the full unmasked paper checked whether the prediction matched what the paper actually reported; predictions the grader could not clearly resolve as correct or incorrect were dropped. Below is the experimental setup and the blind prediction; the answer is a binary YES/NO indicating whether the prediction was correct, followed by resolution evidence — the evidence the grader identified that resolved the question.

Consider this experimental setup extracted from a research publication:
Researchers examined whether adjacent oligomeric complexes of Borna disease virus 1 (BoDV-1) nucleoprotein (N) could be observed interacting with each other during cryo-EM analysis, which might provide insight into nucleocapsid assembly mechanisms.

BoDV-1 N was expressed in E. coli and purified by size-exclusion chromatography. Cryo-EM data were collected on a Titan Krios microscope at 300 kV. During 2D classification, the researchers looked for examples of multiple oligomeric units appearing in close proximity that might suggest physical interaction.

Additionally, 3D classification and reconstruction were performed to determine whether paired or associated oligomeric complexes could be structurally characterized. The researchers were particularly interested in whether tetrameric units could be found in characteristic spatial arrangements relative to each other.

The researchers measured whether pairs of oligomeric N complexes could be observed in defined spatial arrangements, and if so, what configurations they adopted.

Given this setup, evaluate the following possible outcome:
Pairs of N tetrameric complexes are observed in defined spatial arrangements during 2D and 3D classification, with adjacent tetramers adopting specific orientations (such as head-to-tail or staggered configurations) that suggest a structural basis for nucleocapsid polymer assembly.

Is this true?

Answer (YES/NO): YES